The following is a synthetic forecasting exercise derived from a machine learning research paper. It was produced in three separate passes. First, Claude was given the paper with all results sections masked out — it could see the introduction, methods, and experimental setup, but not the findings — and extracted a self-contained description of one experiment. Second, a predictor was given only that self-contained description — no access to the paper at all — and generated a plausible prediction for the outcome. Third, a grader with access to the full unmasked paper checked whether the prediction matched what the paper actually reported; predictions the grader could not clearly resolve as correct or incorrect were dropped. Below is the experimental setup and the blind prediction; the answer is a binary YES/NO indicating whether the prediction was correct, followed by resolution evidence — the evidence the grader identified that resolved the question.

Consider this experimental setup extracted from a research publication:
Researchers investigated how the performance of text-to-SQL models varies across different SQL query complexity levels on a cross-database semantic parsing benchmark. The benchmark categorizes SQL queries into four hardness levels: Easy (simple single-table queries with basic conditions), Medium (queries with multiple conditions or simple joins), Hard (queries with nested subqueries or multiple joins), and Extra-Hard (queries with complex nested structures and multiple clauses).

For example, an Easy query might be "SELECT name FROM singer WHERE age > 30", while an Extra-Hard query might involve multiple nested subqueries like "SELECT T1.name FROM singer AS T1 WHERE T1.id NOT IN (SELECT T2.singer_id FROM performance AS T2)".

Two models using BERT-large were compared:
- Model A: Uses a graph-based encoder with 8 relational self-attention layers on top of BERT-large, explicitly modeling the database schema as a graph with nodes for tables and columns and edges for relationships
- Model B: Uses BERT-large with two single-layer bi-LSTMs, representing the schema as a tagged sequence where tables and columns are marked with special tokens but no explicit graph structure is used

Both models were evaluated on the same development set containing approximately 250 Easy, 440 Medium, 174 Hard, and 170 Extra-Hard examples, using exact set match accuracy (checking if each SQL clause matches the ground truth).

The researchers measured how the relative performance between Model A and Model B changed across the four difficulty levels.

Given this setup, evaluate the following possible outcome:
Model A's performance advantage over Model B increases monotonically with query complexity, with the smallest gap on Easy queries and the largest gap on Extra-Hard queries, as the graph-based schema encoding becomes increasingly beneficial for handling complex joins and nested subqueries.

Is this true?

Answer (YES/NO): NO